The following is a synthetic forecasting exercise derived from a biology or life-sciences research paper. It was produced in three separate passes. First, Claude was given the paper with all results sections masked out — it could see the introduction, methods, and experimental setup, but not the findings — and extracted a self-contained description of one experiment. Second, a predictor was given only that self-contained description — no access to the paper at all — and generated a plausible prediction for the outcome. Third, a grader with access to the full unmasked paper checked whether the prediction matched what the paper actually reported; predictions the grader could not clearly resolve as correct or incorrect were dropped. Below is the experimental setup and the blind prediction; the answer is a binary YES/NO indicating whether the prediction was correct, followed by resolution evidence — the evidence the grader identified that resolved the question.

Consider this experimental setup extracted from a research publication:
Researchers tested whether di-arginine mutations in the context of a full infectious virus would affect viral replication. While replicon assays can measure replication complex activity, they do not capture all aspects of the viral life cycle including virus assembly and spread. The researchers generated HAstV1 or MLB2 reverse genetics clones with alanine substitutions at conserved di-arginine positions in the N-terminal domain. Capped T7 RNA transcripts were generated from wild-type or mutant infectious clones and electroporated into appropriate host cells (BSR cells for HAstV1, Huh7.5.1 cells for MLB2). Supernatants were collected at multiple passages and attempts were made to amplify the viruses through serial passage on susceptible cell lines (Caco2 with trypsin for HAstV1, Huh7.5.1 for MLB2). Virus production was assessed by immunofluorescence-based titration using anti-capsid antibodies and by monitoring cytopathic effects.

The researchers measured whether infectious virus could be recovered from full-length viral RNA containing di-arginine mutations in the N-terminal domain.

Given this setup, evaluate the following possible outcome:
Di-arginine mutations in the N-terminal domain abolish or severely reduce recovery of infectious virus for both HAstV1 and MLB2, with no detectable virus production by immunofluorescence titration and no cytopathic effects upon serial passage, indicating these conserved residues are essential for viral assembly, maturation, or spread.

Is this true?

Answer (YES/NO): YES